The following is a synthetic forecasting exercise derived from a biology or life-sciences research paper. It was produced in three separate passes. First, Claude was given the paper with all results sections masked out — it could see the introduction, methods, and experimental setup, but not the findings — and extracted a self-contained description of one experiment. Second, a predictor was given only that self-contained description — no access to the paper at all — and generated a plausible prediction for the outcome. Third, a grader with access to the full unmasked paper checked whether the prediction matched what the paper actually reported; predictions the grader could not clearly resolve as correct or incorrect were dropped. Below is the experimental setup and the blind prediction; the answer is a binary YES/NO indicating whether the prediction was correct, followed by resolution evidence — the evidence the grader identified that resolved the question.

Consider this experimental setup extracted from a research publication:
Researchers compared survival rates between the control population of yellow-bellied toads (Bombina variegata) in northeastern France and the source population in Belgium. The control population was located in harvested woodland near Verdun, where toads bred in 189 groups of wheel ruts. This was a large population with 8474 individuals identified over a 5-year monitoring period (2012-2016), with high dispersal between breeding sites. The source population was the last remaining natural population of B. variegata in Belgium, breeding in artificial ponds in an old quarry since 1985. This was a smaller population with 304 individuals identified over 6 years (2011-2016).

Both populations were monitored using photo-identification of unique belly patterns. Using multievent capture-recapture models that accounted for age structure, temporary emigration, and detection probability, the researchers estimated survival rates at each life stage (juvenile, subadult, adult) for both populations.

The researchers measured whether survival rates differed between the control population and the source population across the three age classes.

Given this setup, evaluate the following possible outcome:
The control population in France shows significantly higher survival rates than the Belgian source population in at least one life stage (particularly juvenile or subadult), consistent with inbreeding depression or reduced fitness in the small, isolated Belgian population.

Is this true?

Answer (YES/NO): NO